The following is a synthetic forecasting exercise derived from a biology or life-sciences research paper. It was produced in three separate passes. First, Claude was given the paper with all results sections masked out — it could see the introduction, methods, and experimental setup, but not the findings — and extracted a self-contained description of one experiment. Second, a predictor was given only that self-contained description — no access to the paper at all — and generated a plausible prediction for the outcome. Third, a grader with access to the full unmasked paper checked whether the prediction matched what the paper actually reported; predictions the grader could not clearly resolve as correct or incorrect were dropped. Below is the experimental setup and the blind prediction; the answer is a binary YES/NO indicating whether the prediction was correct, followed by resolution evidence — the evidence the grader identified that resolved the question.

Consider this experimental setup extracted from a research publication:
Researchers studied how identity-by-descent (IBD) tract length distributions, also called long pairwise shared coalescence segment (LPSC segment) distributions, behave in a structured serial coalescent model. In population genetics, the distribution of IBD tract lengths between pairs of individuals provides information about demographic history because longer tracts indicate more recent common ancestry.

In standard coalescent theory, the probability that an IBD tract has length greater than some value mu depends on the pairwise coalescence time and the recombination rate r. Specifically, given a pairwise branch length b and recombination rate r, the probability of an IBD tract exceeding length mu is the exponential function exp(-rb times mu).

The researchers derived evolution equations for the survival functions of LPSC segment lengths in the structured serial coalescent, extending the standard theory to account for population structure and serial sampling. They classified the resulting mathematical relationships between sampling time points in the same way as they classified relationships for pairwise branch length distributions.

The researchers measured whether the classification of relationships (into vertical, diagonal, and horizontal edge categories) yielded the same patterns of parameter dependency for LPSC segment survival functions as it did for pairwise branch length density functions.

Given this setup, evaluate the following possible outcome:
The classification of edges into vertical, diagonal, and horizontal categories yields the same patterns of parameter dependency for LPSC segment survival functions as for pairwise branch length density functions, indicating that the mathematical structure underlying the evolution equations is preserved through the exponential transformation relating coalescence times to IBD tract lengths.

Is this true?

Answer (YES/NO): YES